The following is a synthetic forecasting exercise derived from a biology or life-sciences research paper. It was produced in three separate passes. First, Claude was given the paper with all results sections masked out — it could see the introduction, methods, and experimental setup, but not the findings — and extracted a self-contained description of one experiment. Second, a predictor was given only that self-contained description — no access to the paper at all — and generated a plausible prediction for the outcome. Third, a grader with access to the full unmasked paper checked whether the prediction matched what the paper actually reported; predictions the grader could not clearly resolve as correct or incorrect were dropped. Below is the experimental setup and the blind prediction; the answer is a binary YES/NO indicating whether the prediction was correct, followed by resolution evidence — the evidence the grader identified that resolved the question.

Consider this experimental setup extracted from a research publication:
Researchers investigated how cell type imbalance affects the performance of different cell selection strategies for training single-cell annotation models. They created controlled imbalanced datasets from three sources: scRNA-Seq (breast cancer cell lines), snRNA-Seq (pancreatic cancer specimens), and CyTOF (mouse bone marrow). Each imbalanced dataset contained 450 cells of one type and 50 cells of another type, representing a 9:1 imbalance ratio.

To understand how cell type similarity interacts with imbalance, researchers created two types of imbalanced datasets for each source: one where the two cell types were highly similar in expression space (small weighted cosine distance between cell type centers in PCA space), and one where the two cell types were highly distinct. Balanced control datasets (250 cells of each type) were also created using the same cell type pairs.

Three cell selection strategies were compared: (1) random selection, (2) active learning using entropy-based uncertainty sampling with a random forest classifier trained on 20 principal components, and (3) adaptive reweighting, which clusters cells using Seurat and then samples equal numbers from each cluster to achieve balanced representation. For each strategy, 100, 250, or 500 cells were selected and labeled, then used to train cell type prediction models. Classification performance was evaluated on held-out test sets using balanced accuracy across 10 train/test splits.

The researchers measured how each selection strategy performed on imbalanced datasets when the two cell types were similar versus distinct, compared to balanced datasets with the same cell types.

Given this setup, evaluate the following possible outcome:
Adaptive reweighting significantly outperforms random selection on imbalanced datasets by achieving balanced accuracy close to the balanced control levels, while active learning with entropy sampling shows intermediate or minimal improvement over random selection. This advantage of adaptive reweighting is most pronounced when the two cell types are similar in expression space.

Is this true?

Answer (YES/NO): NO